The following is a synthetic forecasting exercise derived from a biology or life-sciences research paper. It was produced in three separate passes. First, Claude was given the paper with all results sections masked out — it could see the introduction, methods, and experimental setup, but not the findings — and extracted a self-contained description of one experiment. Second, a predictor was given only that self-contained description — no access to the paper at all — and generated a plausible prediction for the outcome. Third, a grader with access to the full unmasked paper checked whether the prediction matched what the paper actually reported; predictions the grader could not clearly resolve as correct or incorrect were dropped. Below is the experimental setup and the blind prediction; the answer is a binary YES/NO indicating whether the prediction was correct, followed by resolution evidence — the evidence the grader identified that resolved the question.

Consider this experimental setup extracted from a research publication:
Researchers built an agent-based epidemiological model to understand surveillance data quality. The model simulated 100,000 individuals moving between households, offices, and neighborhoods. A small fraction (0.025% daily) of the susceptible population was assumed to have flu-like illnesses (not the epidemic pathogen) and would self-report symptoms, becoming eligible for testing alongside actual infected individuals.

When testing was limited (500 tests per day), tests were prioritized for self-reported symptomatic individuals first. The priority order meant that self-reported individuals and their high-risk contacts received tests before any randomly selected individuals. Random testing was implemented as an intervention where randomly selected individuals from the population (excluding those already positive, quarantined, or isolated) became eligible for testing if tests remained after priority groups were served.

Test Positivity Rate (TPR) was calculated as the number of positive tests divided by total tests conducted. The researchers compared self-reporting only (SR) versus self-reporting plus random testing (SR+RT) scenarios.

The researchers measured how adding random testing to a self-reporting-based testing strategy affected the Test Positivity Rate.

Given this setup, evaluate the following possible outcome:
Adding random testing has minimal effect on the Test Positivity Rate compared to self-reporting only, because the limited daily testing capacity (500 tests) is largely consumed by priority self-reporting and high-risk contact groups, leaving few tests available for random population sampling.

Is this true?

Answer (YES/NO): YES